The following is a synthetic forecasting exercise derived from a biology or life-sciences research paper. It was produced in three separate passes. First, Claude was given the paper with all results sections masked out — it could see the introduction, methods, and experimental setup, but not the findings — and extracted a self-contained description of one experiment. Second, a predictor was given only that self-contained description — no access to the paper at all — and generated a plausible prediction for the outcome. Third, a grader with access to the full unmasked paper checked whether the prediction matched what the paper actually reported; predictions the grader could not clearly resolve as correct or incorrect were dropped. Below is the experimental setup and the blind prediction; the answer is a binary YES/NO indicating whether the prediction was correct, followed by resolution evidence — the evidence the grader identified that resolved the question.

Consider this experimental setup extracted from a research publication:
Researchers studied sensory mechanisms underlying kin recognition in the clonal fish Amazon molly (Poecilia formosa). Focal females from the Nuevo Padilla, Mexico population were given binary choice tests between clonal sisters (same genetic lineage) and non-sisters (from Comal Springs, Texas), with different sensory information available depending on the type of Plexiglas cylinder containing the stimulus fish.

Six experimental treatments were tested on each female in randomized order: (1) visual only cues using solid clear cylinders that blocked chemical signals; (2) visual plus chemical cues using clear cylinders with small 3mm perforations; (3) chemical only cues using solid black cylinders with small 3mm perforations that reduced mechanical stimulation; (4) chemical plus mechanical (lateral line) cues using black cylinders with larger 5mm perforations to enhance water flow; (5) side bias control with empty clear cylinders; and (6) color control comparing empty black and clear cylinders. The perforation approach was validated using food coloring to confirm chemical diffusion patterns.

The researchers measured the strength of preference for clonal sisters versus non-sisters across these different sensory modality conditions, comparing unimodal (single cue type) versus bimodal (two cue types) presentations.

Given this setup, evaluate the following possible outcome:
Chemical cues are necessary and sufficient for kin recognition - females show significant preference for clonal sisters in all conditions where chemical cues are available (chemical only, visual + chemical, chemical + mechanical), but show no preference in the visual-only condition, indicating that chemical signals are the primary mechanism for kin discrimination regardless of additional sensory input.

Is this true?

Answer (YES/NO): NO